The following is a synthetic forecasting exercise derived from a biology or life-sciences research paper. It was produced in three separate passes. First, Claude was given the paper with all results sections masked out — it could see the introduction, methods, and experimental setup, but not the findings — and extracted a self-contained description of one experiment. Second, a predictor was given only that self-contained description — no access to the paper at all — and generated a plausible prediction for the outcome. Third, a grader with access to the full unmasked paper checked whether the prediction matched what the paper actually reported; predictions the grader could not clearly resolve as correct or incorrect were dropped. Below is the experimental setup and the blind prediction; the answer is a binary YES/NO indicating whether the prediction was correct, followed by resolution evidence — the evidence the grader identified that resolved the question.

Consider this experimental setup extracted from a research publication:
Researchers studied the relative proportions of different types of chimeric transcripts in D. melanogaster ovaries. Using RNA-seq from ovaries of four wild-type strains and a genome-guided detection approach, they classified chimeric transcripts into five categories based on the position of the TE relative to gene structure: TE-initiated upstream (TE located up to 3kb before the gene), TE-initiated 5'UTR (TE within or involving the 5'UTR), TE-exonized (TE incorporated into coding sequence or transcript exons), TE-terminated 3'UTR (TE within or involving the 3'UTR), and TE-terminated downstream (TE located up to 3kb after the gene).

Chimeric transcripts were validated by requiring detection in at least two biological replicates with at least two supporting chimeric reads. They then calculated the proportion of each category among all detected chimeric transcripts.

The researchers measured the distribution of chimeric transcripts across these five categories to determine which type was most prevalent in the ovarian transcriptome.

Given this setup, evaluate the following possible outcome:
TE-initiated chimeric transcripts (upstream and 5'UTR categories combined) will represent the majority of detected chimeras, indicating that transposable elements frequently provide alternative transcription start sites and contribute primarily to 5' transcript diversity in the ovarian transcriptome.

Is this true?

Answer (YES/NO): NO